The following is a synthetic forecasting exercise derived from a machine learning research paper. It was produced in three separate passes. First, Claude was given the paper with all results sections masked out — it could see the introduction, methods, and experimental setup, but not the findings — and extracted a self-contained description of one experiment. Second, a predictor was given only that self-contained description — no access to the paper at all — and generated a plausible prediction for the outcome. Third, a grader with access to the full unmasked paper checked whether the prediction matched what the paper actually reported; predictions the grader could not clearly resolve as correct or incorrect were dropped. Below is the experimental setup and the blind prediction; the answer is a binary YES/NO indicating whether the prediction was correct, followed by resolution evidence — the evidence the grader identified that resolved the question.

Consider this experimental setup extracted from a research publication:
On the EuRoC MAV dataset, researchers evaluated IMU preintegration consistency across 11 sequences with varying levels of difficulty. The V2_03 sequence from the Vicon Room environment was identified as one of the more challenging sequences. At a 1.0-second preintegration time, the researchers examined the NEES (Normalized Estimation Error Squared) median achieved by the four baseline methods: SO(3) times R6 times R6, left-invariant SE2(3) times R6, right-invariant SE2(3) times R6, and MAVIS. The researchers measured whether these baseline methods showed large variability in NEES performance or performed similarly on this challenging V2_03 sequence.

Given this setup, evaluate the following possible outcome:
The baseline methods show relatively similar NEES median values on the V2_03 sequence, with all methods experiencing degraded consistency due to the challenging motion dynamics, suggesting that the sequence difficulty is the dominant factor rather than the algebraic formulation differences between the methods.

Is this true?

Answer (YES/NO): YES